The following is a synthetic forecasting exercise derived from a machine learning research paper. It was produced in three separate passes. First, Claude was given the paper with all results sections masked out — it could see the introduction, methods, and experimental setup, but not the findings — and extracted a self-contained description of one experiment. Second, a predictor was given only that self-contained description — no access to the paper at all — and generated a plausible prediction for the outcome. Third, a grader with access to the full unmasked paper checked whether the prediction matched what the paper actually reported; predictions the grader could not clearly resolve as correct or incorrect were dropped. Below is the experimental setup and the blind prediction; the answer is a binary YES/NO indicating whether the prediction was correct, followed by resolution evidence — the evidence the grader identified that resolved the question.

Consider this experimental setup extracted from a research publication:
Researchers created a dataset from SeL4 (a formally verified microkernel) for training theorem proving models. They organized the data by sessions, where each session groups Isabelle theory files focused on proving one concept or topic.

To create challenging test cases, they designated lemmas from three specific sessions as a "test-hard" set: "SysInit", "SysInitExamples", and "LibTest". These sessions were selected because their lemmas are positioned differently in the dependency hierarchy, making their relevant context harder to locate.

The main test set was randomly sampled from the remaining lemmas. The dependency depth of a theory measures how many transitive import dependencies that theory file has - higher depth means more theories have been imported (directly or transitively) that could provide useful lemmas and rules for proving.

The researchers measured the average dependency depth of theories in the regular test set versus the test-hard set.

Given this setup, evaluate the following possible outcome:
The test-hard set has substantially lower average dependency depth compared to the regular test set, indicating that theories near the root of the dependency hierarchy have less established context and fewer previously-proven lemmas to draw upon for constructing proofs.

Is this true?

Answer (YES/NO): YES